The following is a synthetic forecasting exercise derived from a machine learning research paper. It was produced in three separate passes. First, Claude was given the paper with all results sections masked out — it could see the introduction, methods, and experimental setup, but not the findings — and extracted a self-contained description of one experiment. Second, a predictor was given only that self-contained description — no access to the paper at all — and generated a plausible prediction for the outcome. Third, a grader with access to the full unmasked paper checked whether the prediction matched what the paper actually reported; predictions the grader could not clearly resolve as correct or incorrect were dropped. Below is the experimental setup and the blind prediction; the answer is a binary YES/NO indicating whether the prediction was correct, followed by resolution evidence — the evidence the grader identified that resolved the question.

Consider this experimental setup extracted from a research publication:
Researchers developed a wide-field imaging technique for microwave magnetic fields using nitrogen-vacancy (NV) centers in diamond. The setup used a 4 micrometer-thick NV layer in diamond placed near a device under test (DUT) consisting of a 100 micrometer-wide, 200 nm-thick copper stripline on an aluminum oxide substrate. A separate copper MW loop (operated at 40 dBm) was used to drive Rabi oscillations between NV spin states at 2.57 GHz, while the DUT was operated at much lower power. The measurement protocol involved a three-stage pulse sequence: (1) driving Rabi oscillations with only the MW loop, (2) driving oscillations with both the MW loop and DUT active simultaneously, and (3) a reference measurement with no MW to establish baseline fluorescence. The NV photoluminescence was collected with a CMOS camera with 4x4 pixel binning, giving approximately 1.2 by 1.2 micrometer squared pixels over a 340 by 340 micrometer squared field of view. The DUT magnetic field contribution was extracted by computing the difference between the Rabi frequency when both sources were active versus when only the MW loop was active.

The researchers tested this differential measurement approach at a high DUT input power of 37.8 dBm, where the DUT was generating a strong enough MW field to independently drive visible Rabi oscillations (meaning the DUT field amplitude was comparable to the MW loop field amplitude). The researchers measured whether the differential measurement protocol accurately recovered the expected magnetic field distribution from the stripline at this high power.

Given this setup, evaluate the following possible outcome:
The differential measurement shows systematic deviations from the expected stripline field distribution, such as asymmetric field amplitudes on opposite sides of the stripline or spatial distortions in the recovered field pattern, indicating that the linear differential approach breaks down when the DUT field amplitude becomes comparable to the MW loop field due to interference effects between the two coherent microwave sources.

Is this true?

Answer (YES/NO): YES